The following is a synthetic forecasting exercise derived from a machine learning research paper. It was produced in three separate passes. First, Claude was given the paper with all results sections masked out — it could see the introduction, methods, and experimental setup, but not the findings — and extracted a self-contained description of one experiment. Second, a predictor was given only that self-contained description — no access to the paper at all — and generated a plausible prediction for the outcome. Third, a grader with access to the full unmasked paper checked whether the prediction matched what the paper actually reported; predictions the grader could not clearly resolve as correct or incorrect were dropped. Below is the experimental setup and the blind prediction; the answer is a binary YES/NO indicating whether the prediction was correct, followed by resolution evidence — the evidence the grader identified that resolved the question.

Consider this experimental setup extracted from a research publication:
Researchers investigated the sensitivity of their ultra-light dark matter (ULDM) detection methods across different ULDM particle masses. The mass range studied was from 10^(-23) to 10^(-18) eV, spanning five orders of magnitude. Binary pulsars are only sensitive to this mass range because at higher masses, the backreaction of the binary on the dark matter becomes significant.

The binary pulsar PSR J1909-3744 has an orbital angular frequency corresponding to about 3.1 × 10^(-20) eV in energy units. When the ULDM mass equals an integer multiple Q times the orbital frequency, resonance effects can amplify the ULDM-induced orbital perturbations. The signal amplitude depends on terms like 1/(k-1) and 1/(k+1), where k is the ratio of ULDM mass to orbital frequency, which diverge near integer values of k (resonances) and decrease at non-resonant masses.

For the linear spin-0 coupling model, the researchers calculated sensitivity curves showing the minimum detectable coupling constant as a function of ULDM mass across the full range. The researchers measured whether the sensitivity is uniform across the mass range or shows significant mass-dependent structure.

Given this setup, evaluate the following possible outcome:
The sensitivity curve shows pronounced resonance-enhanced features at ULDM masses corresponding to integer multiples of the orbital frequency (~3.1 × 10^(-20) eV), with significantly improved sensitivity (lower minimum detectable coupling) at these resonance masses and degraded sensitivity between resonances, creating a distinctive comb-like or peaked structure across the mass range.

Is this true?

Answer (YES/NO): NO